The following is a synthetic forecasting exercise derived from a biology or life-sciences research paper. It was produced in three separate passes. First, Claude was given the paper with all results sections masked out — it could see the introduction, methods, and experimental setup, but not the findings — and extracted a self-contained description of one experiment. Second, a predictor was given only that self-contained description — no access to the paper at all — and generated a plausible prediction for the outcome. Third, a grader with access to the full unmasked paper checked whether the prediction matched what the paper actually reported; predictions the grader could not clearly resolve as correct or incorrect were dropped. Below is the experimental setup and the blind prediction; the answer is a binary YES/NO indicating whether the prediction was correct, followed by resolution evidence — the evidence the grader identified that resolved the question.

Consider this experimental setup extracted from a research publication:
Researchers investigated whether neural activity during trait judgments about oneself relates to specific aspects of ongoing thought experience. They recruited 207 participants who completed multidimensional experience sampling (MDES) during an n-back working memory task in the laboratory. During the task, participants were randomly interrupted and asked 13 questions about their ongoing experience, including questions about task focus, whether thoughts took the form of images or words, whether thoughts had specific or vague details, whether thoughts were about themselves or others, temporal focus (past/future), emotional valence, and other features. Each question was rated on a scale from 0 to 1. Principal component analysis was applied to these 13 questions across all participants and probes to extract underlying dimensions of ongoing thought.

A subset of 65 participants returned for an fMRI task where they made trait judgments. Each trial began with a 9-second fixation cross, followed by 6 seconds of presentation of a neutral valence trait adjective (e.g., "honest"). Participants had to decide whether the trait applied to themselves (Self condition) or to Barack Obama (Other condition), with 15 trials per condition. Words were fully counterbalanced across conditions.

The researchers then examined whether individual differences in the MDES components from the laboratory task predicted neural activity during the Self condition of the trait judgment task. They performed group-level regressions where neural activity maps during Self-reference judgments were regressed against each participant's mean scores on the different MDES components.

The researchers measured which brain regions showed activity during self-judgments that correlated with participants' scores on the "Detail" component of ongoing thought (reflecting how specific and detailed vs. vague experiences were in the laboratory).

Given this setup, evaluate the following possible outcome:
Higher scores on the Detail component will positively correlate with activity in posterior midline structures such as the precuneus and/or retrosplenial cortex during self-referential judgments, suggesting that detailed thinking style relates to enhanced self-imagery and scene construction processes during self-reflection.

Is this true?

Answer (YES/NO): NO